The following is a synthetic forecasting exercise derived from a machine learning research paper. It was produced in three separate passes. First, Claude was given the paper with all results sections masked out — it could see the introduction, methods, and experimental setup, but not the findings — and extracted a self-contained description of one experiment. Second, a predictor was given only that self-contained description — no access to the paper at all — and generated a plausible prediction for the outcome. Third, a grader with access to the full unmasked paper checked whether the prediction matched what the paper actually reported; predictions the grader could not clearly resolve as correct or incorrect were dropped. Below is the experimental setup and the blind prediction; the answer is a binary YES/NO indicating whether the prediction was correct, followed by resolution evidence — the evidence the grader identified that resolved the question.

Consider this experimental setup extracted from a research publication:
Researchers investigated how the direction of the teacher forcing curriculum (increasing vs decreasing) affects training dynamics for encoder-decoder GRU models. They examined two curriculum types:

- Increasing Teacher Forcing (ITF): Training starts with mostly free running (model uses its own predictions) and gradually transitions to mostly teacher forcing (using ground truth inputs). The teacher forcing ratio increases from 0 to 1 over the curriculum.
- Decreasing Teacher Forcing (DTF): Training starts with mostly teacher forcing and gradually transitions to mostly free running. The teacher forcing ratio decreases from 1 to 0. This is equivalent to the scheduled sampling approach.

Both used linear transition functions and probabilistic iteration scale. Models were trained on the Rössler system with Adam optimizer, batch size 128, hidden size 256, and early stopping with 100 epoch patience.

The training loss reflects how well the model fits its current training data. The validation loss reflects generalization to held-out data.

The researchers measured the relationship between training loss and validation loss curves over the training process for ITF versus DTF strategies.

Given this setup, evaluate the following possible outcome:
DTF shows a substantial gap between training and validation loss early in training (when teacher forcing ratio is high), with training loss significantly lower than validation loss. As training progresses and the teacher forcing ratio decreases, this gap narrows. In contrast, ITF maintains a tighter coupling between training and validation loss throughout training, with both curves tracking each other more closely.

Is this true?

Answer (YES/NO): NO